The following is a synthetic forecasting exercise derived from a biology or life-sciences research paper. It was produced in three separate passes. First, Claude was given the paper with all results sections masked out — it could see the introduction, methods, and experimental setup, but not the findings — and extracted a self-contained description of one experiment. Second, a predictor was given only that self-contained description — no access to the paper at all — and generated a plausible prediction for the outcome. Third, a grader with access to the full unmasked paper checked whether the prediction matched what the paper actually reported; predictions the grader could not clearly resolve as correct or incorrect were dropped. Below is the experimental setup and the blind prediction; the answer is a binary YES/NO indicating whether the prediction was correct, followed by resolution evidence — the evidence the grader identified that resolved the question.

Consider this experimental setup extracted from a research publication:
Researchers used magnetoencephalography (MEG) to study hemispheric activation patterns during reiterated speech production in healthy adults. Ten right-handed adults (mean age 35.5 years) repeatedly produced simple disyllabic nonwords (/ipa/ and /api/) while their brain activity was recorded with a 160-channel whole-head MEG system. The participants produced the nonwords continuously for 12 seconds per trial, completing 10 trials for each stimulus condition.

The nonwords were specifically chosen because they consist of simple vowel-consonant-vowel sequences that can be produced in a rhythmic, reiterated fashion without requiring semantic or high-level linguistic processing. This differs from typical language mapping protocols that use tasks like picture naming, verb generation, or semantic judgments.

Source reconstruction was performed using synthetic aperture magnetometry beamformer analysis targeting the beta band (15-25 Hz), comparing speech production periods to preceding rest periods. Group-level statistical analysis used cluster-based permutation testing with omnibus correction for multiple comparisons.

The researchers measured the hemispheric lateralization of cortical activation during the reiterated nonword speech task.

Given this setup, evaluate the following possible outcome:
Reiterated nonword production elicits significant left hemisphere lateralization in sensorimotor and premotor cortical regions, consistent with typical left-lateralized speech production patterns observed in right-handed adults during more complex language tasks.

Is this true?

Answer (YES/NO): YES